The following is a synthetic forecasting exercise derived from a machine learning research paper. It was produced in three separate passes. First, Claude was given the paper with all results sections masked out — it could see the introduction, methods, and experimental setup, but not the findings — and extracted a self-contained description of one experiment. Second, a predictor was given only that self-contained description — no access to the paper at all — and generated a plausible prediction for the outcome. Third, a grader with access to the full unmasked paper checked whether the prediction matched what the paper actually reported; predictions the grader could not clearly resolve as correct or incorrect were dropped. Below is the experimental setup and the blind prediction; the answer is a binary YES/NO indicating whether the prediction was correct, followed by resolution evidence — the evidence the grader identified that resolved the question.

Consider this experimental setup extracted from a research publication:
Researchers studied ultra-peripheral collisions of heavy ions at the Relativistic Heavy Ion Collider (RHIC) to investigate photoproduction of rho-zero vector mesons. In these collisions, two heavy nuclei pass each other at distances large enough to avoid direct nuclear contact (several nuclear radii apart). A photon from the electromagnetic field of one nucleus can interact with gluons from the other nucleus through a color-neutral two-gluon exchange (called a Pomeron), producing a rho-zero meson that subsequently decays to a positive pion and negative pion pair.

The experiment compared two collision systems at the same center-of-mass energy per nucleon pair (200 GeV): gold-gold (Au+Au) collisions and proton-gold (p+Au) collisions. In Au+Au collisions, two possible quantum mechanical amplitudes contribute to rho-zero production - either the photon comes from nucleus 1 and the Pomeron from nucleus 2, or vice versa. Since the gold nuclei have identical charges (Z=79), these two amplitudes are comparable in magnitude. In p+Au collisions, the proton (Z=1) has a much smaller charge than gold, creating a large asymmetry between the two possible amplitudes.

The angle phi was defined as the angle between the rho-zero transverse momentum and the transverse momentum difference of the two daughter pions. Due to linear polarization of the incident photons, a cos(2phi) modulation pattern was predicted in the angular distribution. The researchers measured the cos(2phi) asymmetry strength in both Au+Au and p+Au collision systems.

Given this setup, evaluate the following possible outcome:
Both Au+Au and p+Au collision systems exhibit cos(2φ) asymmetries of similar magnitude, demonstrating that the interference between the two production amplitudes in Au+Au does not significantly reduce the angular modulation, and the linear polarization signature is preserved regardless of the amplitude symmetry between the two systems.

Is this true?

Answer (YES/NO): NO